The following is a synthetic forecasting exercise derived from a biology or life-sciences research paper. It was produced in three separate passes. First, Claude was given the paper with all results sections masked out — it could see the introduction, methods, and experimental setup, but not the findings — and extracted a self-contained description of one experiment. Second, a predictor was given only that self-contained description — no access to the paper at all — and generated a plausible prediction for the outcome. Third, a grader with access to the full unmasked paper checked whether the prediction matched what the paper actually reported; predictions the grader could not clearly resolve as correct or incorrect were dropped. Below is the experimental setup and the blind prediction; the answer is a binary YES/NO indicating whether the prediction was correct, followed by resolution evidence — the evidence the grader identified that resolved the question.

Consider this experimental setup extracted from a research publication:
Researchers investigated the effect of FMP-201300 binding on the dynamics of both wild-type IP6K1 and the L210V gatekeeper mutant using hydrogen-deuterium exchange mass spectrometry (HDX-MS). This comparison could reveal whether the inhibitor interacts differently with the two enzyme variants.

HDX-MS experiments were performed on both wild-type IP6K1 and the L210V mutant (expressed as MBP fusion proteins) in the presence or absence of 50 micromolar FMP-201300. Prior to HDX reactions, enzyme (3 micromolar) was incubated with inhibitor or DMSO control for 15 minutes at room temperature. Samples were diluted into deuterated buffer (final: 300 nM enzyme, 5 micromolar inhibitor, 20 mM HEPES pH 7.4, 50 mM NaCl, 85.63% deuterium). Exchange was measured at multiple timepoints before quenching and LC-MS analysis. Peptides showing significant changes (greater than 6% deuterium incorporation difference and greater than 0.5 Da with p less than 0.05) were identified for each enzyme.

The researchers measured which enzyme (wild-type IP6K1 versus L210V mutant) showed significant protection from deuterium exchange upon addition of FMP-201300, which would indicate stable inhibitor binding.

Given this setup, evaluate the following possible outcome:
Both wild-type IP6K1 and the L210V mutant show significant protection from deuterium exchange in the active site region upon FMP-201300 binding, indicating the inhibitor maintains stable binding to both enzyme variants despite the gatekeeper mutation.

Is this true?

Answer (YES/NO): NO